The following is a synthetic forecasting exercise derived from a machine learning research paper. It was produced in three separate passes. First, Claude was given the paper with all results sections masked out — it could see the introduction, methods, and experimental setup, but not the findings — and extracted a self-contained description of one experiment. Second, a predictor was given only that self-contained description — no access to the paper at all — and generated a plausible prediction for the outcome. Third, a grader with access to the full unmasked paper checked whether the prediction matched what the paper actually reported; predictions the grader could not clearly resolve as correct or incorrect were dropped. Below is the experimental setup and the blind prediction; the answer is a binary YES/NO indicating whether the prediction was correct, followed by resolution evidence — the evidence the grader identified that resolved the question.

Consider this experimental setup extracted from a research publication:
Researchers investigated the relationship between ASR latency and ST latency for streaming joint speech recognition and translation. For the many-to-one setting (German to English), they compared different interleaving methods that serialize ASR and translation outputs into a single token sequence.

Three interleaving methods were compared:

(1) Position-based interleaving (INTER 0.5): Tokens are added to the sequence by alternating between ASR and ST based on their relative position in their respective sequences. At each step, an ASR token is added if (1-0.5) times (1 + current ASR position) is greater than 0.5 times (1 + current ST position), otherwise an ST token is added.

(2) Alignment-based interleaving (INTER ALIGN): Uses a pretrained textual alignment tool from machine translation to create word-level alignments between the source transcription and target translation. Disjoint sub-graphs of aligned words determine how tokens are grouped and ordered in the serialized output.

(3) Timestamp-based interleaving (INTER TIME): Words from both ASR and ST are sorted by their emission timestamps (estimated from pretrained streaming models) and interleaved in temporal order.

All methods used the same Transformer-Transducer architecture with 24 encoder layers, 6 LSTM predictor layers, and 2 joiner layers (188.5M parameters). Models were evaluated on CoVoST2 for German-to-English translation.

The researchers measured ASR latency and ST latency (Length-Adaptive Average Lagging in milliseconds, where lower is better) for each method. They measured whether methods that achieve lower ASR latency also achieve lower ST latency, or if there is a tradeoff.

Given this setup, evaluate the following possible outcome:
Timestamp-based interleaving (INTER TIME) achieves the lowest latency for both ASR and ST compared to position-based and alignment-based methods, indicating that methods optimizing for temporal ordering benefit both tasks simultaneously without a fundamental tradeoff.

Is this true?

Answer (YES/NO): NO